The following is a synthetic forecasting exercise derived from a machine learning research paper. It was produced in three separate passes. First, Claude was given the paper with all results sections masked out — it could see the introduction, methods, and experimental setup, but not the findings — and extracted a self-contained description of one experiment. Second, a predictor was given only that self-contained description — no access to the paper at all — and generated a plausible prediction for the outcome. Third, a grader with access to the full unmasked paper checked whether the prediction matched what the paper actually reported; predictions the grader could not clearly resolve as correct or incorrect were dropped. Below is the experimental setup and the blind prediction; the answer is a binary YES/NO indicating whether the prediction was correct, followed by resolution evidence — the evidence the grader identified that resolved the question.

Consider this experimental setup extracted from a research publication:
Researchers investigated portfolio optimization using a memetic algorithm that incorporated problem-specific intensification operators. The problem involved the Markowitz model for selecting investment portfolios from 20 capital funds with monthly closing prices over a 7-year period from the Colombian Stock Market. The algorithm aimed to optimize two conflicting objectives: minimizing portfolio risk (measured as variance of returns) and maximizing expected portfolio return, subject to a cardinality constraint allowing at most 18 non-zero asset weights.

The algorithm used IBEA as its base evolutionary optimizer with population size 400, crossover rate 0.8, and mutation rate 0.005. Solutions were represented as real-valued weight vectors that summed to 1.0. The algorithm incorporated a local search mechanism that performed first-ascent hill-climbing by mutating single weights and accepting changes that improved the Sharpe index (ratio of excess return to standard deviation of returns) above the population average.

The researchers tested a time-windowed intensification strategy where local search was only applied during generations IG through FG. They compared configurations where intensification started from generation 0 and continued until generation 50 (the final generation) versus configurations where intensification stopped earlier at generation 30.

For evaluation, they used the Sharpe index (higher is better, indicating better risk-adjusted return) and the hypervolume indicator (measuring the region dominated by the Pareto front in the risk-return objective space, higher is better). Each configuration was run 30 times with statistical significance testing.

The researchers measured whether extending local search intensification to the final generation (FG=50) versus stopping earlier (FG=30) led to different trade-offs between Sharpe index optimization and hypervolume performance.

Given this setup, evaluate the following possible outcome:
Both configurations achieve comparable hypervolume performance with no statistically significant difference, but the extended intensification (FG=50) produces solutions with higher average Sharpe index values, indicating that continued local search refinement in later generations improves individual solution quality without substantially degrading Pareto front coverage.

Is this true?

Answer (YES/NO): NO